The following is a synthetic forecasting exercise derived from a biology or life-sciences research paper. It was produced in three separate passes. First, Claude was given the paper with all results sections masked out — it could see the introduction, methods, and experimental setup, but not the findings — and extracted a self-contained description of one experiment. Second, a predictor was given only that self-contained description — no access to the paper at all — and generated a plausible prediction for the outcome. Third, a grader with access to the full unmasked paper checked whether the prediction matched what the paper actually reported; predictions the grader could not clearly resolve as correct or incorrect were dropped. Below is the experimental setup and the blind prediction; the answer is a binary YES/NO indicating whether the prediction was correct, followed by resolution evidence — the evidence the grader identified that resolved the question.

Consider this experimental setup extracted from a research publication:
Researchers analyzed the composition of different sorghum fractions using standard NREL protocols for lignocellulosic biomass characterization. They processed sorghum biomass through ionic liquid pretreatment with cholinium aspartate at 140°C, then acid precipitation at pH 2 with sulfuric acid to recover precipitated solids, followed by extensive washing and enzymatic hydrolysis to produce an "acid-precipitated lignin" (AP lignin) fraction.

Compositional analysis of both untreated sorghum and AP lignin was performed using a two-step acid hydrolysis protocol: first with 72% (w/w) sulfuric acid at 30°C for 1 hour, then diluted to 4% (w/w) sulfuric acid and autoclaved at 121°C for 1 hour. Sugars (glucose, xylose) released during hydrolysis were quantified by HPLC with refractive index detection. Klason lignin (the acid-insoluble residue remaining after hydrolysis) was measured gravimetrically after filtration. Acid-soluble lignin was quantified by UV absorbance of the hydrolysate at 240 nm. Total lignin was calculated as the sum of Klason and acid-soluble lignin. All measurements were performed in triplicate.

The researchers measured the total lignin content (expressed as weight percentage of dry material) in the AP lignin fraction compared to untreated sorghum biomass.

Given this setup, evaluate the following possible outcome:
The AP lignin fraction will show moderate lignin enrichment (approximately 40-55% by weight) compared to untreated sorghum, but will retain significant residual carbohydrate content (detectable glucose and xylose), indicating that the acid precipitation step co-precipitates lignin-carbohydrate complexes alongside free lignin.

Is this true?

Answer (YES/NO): NO